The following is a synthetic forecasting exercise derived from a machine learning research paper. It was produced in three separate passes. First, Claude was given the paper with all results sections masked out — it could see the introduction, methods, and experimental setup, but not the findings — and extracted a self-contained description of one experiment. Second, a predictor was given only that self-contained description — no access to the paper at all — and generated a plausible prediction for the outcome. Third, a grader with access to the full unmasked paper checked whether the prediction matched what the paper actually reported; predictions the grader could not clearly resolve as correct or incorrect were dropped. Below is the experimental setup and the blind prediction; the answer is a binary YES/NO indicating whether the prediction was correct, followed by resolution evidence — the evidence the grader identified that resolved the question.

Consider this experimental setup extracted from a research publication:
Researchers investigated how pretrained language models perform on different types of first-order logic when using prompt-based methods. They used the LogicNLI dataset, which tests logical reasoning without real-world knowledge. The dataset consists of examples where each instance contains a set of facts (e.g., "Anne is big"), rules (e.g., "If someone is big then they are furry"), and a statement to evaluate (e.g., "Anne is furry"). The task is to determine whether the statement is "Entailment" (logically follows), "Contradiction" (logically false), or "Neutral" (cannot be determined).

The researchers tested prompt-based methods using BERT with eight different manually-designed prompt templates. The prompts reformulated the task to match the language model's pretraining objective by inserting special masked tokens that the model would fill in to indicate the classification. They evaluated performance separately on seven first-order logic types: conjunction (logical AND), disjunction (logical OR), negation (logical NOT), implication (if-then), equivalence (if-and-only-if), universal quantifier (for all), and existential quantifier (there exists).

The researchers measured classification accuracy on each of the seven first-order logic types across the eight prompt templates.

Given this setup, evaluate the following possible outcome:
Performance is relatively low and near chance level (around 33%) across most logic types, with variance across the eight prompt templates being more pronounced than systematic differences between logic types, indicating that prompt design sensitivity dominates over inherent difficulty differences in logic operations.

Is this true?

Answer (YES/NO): NO